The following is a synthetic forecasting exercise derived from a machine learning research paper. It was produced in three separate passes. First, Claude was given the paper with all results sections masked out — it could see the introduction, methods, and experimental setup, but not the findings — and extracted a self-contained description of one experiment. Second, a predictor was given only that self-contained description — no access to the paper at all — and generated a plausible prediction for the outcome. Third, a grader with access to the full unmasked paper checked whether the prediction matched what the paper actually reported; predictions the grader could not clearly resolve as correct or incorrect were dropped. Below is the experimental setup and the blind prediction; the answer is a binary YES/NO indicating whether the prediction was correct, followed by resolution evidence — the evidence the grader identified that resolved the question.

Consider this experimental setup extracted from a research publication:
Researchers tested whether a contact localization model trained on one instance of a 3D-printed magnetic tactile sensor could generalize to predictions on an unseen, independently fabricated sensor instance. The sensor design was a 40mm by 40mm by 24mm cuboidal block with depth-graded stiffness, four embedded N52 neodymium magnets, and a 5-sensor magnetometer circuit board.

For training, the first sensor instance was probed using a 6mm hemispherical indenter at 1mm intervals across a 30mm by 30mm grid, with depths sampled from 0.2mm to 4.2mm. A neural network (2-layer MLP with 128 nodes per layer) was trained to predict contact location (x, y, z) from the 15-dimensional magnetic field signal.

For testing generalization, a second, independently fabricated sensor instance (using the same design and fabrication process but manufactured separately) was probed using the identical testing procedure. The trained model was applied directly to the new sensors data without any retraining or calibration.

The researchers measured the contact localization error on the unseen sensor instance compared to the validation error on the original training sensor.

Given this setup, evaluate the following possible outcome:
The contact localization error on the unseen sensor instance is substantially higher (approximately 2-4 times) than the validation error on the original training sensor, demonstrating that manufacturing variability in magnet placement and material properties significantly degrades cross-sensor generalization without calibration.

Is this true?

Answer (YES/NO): NO